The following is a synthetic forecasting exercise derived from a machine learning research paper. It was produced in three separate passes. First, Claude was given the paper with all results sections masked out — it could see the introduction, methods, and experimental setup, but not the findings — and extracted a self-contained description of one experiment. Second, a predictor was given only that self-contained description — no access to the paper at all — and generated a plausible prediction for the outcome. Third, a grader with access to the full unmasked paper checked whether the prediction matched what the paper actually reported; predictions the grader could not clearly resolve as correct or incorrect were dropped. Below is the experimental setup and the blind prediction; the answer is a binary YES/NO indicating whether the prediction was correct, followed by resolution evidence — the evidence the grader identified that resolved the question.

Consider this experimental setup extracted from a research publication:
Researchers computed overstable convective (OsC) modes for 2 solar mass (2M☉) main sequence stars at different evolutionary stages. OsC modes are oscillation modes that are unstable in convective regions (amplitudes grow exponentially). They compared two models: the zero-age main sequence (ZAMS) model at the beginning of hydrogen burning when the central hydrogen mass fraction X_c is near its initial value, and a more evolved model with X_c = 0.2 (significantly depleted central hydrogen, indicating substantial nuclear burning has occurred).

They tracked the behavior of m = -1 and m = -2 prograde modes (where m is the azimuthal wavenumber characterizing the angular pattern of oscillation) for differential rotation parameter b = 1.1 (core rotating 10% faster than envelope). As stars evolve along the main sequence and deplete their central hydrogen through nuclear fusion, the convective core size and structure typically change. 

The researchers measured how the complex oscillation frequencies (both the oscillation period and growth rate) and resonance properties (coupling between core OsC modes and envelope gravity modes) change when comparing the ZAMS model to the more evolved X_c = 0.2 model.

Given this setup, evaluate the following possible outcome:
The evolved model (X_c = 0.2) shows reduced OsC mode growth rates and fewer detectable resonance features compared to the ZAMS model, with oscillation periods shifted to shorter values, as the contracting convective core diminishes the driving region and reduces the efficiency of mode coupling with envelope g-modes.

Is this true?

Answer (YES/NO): NO